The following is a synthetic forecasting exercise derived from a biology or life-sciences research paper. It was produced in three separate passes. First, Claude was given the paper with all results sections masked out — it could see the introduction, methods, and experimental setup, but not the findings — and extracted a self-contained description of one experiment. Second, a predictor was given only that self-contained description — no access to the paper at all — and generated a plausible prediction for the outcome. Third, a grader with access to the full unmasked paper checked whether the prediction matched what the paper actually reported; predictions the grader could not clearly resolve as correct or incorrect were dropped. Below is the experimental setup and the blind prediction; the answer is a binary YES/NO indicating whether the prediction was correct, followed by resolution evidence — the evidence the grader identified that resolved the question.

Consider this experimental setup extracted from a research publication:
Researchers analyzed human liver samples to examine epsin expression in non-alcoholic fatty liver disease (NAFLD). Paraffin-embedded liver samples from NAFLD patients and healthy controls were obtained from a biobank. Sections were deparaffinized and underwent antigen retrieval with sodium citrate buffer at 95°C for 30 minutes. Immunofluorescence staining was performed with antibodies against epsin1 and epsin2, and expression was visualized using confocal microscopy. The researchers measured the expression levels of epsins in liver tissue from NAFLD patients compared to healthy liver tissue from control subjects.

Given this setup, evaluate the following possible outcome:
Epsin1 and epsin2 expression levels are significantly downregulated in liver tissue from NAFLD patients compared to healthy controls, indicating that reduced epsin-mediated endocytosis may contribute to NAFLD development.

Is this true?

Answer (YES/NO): NO